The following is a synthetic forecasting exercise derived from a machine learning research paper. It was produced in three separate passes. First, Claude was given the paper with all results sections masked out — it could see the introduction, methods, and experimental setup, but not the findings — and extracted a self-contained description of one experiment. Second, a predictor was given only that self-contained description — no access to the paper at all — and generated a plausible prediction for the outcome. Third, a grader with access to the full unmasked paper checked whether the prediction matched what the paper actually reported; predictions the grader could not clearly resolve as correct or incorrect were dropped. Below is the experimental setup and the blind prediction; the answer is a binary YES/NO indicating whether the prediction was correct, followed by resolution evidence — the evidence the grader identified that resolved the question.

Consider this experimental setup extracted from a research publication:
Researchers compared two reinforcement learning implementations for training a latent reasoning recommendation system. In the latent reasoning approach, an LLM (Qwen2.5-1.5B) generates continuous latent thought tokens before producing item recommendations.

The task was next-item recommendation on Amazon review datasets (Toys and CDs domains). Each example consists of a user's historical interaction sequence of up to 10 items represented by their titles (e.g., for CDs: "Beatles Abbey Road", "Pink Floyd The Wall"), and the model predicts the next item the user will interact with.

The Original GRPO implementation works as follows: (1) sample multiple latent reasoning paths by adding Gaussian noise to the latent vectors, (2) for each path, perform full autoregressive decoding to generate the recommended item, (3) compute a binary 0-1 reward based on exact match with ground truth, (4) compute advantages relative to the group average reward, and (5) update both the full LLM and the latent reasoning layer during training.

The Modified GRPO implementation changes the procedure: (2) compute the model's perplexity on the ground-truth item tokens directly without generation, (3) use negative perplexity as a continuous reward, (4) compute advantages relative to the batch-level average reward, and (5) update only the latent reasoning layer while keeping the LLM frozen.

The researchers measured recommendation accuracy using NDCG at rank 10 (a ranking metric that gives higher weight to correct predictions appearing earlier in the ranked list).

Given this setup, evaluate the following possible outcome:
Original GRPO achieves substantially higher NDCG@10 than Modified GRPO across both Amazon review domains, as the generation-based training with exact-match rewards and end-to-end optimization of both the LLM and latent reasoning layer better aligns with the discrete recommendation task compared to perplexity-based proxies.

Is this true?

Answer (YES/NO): NO